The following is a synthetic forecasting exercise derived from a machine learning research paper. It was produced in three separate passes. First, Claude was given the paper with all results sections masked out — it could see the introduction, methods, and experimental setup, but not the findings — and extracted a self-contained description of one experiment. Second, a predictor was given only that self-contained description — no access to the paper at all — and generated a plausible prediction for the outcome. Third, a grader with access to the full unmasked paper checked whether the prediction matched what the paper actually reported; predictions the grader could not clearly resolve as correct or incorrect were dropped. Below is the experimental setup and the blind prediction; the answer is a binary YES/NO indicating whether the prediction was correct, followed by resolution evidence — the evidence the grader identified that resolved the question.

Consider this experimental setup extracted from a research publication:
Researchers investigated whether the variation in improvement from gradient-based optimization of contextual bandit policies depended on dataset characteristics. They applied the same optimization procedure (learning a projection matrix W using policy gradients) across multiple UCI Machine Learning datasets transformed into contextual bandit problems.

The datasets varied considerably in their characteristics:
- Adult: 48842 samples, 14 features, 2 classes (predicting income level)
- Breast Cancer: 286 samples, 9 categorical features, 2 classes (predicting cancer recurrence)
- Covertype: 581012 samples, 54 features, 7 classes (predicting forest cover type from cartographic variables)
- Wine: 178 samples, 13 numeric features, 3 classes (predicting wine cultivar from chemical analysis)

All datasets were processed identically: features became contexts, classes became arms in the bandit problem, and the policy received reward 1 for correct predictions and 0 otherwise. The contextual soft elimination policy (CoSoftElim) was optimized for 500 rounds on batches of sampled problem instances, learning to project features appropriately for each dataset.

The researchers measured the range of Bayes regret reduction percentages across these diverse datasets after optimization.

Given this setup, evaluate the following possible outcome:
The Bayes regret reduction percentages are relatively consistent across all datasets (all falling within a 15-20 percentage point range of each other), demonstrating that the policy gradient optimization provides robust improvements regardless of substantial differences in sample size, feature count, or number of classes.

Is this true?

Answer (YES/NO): NO